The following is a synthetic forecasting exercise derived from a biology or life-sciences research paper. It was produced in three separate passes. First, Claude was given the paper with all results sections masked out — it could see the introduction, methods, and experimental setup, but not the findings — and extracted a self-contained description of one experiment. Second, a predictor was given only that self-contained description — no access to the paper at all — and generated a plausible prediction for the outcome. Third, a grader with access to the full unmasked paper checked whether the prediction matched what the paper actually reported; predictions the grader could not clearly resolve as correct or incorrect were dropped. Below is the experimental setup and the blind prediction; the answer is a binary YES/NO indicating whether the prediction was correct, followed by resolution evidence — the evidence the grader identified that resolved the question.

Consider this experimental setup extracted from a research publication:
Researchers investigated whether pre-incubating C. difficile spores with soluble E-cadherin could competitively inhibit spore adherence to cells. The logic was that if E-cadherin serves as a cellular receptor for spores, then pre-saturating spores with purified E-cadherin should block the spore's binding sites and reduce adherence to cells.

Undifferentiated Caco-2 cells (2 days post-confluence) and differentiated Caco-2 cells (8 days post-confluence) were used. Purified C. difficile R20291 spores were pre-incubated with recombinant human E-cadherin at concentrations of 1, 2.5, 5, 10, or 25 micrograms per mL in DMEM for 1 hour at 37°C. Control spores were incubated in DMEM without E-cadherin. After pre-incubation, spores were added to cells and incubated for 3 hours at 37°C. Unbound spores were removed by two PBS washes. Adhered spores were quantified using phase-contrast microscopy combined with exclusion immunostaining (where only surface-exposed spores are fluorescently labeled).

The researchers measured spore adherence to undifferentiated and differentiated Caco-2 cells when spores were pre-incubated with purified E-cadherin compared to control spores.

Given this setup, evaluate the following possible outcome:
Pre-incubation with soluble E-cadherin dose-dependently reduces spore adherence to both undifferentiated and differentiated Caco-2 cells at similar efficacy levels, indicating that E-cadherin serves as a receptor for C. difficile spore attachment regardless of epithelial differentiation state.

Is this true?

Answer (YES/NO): NO